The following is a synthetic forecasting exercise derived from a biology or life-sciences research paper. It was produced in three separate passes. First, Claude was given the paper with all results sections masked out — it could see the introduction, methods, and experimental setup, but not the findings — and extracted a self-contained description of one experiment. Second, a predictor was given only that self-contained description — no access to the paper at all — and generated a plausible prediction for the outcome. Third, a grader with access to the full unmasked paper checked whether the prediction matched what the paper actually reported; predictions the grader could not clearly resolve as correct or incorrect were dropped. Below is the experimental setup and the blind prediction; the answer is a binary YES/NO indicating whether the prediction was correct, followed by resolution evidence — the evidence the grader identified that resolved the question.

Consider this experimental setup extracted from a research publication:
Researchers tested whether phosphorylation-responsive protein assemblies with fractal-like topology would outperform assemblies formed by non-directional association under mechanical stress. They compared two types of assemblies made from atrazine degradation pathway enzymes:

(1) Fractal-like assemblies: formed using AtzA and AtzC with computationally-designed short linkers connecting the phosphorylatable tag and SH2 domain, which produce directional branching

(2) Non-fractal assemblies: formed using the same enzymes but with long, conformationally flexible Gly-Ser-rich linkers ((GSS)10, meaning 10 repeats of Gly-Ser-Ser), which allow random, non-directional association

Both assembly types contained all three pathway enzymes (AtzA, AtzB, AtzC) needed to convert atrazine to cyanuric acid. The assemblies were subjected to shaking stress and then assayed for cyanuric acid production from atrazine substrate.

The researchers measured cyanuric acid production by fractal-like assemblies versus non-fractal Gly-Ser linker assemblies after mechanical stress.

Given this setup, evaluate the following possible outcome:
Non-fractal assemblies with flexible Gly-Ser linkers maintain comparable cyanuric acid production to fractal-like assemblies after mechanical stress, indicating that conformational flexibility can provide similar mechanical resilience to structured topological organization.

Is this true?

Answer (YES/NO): NO